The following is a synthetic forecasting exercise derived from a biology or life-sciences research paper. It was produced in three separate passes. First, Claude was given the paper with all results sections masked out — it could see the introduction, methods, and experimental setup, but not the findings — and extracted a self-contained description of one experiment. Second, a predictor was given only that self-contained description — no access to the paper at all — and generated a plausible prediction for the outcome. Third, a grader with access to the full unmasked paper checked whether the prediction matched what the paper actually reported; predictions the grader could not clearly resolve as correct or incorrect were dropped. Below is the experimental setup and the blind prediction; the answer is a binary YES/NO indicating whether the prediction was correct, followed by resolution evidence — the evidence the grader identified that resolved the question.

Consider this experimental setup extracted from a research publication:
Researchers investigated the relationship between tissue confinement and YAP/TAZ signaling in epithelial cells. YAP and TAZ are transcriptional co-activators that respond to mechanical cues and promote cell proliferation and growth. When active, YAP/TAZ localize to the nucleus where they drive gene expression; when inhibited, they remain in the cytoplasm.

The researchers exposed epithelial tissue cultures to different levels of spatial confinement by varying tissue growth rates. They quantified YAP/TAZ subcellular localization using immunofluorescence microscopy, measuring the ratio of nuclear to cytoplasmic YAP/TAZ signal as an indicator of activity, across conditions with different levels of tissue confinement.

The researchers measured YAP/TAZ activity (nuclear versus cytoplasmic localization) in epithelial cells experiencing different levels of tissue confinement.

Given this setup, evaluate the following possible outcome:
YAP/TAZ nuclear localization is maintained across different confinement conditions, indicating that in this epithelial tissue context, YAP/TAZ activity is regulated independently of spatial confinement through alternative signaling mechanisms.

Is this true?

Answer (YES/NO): NO